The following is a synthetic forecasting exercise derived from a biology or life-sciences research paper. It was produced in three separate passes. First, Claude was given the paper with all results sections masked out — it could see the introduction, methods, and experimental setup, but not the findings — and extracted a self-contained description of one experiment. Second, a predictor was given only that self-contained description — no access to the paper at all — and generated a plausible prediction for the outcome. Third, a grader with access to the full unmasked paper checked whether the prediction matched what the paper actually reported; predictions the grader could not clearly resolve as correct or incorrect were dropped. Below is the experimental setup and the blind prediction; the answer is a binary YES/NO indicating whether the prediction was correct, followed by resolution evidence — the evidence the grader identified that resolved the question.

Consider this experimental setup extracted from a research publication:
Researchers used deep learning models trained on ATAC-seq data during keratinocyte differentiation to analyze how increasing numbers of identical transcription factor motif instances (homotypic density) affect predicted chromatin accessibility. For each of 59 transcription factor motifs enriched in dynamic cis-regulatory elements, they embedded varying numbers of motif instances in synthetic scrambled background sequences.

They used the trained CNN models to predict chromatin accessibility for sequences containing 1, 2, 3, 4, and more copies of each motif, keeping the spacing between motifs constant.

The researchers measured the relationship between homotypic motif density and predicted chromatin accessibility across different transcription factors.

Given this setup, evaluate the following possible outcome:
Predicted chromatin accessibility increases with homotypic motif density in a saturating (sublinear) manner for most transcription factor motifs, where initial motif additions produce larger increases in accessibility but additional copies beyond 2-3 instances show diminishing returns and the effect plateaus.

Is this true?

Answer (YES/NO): NO